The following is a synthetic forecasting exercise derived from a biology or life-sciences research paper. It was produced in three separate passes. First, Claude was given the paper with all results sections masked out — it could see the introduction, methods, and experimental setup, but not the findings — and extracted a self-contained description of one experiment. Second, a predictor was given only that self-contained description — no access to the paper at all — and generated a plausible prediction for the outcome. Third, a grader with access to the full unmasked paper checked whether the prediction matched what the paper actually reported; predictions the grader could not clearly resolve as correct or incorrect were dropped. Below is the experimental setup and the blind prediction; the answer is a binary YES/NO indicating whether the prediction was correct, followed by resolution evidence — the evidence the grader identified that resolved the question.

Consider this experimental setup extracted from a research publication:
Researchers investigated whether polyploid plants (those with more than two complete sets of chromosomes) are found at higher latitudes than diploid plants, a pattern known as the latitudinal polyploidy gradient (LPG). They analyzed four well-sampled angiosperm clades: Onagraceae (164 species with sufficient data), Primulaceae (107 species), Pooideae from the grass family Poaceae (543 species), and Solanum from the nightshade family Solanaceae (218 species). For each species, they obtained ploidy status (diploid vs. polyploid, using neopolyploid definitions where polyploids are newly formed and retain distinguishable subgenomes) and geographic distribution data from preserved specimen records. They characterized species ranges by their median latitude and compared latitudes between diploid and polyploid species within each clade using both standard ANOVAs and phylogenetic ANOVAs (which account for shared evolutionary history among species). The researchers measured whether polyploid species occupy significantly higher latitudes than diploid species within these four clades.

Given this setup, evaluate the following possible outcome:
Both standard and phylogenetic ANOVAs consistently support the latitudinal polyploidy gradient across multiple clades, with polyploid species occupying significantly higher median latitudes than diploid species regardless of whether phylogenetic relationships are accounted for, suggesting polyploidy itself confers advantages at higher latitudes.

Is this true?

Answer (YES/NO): NO